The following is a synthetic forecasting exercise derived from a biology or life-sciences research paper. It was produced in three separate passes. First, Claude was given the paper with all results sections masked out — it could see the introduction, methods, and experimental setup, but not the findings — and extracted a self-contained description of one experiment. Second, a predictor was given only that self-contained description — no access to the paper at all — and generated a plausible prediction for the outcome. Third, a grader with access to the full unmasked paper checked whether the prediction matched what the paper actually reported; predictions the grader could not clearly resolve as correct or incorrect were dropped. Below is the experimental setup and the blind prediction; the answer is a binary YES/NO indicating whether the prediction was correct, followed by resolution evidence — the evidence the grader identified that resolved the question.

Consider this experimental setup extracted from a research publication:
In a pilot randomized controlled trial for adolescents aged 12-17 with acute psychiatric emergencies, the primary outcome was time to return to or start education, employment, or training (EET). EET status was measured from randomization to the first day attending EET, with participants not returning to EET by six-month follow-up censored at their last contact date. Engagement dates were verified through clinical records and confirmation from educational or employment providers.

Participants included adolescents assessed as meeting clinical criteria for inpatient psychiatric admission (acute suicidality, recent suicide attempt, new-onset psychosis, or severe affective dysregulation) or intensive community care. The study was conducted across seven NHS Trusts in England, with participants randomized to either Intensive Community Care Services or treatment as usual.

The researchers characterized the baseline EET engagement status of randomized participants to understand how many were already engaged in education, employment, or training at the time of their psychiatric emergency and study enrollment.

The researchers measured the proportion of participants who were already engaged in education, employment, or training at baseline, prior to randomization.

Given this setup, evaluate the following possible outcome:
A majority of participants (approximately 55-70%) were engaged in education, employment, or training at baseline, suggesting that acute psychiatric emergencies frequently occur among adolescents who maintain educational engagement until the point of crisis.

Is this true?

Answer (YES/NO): NO